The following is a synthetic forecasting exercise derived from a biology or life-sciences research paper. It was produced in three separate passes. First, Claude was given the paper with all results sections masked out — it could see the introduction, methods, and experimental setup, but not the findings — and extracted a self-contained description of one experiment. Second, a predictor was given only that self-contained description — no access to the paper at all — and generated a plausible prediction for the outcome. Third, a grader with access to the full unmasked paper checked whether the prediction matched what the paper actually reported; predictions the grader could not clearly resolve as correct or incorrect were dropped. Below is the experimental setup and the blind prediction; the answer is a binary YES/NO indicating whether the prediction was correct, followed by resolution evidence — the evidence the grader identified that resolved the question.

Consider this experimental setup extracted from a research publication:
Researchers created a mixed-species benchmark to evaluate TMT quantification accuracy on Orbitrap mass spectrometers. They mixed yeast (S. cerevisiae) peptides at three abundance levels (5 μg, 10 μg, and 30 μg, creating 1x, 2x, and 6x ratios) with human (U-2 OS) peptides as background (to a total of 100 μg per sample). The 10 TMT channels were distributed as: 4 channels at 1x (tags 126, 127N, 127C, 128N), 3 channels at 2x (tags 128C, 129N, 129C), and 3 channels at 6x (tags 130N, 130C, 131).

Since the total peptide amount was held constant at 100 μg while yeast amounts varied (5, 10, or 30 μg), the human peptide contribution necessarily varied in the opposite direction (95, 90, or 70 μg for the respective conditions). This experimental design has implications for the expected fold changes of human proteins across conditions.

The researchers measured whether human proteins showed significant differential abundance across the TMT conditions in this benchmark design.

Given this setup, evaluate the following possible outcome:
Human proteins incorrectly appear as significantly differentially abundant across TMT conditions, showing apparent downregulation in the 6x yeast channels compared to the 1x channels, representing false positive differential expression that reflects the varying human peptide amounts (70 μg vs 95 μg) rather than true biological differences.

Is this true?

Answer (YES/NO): NO